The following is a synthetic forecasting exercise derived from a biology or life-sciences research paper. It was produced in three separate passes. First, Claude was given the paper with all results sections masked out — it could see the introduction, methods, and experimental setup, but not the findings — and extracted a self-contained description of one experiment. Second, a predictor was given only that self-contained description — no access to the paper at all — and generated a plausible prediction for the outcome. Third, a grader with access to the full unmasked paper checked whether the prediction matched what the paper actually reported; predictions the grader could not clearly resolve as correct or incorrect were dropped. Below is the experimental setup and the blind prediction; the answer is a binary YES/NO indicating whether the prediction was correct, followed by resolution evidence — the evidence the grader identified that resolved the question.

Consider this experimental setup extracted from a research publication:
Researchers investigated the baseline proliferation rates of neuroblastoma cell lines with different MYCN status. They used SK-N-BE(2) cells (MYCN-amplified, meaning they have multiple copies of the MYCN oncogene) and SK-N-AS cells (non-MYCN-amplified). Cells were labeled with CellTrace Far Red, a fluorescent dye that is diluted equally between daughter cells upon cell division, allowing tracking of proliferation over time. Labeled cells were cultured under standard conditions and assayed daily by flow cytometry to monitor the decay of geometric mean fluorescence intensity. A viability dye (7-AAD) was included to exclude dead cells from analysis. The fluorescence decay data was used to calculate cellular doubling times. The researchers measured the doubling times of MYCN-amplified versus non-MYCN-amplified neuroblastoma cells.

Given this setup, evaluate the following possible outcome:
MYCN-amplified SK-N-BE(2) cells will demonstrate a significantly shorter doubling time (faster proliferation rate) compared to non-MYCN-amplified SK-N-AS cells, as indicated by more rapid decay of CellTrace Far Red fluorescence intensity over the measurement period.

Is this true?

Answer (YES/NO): NO